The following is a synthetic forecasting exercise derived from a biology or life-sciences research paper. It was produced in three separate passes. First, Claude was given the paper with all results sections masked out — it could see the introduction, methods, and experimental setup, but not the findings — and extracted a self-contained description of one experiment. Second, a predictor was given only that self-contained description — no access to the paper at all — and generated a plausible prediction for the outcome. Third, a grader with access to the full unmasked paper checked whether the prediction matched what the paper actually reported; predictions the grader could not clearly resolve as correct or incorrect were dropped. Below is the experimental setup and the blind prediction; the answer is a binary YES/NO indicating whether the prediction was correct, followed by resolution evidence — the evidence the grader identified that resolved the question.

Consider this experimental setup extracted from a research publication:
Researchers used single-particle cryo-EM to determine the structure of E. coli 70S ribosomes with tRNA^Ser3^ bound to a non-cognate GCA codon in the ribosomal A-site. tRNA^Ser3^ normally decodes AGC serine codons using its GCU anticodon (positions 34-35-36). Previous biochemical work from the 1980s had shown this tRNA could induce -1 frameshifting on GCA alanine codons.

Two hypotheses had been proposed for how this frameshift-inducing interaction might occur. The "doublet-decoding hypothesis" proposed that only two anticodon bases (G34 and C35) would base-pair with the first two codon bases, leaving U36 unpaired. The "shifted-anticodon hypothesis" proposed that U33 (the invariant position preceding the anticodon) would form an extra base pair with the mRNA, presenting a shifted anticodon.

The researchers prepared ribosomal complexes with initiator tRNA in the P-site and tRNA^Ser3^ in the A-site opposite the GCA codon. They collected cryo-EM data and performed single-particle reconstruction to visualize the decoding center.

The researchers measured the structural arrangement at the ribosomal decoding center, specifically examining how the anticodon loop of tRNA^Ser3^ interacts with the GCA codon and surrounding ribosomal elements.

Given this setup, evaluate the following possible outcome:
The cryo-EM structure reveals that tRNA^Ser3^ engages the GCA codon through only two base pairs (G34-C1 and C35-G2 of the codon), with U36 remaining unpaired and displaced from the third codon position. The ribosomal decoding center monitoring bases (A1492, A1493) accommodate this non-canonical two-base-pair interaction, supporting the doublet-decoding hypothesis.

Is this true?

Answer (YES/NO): NO